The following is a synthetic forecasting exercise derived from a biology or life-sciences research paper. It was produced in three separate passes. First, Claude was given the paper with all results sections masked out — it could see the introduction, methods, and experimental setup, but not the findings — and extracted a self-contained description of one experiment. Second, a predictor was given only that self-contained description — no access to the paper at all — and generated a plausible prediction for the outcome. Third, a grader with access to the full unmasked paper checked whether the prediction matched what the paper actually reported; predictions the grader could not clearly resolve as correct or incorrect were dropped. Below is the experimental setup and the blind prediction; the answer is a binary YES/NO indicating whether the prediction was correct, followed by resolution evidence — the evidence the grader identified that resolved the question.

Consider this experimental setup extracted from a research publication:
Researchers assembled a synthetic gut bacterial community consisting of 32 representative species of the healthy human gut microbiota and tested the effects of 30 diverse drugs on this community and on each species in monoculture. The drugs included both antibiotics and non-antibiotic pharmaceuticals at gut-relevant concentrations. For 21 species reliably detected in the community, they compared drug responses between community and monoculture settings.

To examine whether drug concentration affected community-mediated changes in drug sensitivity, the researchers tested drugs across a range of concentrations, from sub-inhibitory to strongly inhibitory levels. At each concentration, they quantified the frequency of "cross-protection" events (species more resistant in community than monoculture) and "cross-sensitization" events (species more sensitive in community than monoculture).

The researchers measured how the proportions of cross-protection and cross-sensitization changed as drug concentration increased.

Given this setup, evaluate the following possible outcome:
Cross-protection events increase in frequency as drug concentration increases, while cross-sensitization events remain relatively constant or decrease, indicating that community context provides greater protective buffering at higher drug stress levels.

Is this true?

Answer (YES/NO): NO